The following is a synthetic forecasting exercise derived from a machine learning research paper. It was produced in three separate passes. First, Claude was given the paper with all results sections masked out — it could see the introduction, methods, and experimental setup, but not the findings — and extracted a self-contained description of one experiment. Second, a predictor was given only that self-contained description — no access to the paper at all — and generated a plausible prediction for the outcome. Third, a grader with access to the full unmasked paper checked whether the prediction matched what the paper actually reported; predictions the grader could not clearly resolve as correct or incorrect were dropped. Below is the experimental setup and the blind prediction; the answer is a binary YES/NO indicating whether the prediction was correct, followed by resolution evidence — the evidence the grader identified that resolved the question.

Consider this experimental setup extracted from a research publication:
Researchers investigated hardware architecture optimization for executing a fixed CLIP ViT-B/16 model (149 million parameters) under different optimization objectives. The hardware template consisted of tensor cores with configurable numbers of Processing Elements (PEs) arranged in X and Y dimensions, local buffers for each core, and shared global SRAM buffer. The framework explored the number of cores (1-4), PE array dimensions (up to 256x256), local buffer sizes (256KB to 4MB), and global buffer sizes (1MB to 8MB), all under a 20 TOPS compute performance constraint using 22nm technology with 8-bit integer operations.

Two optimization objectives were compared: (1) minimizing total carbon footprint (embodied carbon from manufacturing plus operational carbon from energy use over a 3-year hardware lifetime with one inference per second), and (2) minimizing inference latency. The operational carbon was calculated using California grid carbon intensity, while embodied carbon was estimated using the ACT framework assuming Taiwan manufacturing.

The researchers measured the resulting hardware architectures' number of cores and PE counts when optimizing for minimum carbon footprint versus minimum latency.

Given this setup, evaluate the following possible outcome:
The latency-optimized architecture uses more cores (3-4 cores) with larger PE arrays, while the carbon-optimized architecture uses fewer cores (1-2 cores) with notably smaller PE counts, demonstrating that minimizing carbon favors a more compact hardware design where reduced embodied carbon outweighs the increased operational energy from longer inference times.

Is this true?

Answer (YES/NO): NO